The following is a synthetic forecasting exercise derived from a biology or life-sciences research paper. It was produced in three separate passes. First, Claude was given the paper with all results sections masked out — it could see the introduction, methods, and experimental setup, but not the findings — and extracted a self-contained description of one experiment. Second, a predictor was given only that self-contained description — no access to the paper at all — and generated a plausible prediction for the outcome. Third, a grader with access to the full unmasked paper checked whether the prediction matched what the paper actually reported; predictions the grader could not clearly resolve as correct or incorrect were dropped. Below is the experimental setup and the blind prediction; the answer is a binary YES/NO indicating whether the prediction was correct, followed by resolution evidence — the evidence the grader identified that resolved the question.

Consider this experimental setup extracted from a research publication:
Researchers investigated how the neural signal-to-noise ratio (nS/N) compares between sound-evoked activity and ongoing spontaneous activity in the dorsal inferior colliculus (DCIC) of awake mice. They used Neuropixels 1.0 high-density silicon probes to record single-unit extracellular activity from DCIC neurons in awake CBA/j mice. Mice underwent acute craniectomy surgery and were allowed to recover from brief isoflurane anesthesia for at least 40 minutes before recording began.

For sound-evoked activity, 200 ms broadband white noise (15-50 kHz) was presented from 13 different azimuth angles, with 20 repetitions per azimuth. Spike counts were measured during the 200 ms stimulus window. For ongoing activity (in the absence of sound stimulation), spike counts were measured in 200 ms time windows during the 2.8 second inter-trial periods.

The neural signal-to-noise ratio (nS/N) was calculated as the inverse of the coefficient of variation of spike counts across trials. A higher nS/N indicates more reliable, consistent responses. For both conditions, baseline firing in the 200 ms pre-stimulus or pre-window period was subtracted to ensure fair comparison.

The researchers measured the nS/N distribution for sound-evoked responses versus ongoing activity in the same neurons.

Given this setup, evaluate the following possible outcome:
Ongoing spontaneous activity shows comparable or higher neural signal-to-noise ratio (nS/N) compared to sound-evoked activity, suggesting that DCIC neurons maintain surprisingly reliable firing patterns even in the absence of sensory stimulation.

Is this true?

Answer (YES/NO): NO